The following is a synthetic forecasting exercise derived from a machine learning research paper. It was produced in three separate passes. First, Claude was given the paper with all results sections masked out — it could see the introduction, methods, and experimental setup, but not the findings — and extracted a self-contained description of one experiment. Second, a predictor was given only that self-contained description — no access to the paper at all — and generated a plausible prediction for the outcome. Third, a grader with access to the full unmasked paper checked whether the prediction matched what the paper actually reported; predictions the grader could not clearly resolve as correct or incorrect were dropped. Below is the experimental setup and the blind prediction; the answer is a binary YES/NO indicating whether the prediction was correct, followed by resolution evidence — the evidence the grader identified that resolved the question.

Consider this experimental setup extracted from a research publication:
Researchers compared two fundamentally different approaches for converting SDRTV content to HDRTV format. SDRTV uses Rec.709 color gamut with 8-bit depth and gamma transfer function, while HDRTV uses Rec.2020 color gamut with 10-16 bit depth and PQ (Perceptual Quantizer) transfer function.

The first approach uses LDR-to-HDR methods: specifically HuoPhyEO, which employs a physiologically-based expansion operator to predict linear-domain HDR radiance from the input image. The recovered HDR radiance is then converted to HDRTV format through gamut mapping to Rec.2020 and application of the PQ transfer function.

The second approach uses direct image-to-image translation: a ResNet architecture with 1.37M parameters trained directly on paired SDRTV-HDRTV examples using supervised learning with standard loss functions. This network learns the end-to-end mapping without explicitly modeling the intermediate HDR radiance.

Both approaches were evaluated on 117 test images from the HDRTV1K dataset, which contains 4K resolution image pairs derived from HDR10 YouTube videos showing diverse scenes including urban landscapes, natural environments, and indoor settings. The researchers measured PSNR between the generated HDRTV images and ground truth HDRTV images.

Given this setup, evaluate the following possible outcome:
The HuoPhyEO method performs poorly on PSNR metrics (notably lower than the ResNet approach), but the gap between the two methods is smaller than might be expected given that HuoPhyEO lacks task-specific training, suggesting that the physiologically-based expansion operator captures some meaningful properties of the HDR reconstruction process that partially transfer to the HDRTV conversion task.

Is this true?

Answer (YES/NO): NO